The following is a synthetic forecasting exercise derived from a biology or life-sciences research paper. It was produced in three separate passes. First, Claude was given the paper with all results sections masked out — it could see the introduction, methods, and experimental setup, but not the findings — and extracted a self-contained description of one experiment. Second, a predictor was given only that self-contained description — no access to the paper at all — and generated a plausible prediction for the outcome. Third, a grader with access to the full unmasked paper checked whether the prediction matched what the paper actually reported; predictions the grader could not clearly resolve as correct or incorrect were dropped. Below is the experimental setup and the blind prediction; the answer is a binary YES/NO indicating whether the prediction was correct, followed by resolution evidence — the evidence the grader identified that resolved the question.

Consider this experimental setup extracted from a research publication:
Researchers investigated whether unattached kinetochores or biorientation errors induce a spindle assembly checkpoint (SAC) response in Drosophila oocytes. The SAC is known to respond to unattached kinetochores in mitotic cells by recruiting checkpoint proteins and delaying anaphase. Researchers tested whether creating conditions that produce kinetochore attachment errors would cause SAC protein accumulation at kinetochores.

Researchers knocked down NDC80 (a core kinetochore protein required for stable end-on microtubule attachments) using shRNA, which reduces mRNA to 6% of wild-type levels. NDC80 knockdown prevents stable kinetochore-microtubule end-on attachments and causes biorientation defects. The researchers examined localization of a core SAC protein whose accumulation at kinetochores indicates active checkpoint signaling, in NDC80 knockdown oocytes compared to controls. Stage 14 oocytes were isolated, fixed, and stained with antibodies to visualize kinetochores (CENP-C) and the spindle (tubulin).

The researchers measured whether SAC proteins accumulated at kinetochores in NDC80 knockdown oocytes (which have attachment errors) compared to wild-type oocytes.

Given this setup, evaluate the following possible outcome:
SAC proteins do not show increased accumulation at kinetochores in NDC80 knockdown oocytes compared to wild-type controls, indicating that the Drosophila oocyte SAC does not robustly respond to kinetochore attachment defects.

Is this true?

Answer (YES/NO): YES